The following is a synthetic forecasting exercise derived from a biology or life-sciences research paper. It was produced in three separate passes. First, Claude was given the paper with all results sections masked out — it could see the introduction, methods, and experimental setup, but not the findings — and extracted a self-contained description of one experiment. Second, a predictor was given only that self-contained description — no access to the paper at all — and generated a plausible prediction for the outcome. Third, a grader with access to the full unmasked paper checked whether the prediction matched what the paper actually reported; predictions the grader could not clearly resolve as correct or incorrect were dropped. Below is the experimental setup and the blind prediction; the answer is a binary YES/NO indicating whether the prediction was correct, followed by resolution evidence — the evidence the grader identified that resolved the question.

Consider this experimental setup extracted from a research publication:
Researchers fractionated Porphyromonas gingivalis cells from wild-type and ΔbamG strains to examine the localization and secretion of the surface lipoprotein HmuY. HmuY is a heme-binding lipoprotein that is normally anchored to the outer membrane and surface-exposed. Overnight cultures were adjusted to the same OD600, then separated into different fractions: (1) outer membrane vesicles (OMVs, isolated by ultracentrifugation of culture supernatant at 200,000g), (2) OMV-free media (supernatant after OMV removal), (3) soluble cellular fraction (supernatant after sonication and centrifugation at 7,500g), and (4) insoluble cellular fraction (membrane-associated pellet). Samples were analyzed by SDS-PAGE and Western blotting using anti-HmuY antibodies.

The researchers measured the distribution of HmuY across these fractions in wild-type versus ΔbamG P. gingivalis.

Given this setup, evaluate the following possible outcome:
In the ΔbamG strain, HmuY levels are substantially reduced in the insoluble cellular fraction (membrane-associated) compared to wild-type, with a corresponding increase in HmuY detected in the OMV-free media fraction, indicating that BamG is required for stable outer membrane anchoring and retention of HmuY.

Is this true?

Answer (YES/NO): NO